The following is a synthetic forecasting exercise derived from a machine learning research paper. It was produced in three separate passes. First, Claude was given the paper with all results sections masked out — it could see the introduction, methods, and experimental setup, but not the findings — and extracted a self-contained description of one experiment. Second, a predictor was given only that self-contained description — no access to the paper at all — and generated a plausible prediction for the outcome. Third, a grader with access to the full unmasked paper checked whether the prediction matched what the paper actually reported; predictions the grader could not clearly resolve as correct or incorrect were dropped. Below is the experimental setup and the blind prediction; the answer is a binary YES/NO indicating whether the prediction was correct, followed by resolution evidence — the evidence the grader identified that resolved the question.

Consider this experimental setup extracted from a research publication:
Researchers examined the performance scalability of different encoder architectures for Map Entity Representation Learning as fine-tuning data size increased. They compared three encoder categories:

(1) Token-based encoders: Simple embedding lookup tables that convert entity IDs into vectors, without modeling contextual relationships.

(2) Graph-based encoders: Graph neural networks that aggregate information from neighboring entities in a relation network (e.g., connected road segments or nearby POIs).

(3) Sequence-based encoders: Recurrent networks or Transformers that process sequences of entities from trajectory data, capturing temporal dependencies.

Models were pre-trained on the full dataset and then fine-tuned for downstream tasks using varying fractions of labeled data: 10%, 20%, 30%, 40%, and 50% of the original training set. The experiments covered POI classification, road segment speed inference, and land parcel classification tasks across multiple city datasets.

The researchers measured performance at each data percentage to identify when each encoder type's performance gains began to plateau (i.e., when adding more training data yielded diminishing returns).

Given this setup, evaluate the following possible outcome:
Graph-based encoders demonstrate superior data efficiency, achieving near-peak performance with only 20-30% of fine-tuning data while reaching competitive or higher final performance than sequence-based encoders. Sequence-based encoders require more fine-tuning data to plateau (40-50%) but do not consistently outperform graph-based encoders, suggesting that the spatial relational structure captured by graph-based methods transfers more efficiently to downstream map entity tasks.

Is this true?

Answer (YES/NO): NO